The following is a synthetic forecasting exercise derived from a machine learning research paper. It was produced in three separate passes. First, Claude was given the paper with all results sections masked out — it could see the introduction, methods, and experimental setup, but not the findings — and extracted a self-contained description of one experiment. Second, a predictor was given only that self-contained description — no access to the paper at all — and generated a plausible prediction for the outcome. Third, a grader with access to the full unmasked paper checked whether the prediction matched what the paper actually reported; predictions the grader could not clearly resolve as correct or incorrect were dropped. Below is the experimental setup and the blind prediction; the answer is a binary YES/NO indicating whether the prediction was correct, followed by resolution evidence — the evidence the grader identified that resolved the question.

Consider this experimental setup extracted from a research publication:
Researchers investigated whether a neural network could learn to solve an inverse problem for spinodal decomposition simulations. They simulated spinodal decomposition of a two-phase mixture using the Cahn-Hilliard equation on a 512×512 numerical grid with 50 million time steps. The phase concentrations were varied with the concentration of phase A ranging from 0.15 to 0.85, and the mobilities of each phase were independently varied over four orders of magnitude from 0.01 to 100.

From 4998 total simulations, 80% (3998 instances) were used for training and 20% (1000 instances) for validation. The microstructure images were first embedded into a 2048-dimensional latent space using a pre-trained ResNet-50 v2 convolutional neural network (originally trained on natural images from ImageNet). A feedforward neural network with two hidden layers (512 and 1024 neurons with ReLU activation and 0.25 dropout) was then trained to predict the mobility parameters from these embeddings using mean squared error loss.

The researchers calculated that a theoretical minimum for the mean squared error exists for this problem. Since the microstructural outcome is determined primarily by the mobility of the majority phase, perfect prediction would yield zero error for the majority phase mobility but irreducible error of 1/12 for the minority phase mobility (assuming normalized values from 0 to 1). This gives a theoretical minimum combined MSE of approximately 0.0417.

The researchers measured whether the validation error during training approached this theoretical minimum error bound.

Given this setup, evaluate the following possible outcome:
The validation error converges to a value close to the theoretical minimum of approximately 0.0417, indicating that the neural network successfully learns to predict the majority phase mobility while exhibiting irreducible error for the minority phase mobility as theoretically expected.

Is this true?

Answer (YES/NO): YES